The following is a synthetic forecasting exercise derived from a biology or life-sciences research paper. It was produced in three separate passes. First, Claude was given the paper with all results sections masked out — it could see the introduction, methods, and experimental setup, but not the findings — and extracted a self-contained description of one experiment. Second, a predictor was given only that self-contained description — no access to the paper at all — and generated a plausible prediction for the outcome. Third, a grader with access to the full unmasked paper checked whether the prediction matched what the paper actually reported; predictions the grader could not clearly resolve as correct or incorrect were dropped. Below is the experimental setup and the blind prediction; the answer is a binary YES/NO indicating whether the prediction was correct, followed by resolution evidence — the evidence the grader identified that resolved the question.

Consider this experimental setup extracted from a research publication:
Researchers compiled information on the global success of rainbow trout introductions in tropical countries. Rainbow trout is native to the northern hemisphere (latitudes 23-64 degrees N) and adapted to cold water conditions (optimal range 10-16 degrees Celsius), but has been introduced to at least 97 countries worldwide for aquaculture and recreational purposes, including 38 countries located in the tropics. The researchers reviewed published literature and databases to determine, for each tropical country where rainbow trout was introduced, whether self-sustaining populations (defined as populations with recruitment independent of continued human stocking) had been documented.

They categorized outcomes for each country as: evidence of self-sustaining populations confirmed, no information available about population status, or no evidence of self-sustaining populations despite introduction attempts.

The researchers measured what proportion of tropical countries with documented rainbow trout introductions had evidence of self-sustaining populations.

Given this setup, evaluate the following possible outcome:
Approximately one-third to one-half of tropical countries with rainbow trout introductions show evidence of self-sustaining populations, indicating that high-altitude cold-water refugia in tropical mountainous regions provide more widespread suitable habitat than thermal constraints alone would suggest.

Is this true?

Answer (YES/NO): NO